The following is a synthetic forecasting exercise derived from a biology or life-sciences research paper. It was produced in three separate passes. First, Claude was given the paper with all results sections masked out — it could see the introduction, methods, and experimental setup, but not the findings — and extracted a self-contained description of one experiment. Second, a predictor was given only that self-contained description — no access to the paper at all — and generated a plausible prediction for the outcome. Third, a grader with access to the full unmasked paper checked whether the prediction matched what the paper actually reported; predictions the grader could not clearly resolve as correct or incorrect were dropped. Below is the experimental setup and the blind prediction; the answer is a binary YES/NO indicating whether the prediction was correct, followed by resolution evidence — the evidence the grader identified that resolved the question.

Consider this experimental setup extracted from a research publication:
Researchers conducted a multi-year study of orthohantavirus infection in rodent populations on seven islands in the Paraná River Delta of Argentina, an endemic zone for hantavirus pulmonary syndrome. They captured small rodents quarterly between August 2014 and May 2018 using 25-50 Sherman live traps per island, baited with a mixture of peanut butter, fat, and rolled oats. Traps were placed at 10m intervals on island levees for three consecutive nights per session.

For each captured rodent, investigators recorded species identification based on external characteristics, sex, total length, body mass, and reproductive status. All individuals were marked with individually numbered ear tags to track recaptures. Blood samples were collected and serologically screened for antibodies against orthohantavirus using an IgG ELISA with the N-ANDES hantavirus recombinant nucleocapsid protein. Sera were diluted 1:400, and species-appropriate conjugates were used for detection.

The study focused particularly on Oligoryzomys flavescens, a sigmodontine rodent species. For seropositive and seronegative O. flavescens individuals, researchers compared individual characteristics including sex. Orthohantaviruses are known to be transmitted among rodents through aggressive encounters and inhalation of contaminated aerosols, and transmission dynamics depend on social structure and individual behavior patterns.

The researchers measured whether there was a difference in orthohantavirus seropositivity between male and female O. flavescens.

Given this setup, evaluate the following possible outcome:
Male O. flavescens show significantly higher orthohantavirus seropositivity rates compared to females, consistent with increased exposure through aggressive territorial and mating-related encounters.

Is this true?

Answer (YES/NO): YES